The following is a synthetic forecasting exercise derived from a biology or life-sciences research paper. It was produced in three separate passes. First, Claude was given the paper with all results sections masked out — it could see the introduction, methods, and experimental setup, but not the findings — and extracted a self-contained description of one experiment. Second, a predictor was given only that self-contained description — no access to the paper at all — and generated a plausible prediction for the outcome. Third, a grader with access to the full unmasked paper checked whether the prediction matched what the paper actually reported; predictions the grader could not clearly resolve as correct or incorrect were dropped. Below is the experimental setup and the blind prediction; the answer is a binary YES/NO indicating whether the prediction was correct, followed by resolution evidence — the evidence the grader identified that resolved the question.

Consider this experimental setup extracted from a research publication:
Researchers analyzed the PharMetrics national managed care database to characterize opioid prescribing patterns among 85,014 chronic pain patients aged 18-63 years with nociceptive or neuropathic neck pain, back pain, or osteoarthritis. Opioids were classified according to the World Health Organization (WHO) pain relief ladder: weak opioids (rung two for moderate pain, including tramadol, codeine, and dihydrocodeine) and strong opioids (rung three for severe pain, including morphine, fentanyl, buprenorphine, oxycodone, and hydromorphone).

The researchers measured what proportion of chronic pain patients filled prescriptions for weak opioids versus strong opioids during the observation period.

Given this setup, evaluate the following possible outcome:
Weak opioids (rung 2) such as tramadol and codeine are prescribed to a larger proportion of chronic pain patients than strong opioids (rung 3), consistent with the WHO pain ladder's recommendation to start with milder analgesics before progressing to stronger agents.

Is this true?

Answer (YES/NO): YES